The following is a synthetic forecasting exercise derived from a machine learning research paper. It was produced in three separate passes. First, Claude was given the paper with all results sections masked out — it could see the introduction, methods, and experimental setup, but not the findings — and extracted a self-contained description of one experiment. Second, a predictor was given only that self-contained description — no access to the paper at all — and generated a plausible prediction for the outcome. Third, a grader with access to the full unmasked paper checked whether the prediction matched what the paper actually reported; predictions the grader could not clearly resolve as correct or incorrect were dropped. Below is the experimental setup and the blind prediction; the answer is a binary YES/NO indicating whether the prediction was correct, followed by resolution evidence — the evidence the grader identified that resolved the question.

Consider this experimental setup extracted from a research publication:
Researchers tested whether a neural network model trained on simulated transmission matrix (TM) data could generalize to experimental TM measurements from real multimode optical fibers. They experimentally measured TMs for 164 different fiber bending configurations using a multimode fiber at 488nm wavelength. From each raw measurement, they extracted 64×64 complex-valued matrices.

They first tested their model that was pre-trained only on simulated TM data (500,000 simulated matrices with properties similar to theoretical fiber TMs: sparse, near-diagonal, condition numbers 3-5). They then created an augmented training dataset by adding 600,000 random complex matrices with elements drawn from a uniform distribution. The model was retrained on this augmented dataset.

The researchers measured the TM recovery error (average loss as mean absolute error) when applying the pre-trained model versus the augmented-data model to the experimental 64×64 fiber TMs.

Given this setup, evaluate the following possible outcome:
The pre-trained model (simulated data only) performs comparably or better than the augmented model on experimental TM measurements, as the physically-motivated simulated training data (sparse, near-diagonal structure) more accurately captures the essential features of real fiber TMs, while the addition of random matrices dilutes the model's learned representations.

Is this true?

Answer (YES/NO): NO